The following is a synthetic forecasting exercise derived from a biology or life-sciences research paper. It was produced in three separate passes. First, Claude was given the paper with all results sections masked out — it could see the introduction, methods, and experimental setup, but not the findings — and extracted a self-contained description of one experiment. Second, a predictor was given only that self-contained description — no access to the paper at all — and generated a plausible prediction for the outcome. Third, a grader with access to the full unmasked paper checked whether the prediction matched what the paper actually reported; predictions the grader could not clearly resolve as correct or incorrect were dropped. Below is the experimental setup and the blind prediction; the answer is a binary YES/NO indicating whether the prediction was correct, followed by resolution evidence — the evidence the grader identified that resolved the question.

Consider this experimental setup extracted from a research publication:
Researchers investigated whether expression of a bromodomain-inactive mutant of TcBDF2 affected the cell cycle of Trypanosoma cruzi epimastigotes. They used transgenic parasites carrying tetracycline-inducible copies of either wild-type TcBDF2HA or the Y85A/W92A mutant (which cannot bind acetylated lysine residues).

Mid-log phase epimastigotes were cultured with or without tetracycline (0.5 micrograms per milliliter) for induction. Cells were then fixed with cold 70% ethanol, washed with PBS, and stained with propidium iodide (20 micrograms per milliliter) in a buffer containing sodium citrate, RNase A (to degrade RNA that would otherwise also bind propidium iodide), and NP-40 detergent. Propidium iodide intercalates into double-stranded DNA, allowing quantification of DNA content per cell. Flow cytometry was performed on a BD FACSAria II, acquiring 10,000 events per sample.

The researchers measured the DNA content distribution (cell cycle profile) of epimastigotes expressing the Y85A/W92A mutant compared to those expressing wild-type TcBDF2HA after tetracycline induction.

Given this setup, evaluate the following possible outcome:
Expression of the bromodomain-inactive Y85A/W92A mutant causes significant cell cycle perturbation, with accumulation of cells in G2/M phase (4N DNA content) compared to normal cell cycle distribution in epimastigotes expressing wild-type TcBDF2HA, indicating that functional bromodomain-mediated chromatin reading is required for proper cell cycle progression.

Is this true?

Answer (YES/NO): NO